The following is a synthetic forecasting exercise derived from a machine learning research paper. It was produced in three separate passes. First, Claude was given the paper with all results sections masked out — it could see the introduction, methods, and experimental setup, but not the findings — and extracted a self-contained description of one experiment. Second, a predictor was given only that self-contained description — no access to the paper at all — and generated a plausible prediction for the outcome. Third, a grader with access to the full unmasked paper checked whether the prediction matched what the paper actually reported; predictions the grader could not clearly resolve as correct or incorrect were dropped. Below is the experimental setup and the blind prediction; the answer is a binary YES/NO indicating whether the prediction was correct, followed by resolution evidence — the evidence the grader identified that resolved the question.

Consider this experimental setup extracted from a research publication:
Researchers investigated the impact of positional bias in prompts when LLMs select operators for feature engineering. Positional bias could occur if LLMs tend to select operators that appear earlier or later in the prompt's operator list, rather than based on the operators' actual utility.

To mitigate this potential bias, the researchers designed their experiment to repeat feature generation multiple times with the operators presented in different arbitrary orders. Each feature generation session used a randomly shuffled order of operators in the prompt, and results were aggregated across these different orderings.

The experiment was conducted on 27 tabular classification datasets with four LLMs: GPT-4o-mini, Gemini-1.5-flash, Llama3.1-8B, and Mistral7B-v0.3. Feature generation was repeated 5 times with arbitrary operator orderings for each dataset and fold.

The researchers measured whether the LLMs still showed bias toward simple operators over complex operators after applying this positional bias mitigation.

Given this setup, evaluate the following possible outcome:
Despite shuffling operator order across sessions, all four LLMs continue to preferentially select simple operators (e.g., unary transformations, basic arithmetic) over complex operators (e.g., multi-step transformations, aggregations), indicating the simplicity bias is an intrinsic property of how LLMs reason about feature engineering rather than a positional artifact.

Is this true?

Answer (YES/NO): YES